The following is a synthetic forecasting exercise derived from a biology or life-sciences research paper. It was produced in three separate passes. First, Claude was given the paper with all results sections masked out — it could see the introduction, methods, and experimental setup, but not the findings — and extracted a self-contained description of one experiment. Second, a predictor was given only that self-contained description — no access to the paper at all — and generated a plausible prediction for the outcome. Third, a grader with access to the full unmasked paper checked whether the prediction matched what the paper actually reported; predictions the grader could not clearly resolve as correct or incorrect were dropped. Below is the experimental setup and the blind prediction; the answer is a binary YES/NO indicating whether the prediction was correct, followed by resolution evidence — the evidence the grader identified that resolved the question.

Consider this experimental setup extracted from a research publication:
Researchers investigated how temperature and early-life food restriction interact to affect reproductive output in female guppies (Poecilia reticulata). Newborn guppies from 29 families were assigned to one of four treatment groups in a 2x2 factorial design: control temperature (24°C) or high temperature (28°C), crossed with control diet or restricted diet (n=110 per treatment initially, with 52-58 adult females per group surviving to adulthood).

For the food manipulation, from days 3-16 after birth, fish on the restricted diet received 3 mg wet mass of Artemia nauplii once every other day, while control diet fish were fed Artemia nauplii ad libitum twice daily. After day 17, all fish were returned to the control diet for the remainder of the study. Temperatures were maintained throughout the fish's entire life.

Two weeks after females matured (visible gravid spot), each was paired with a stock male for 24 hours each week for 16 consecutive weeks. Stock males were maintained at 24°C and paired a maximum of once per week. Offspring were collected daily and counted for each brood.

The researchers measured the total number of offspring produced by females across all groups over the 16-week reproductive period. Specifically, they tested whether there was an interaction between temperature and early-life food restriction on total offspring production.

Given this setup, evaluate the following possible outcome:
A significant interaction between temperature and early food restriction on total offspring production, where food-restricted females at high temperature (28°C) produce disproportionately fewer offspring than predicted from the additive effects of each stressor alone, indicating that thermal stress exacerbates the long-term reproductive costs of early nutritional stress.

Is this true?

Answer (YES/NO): YES